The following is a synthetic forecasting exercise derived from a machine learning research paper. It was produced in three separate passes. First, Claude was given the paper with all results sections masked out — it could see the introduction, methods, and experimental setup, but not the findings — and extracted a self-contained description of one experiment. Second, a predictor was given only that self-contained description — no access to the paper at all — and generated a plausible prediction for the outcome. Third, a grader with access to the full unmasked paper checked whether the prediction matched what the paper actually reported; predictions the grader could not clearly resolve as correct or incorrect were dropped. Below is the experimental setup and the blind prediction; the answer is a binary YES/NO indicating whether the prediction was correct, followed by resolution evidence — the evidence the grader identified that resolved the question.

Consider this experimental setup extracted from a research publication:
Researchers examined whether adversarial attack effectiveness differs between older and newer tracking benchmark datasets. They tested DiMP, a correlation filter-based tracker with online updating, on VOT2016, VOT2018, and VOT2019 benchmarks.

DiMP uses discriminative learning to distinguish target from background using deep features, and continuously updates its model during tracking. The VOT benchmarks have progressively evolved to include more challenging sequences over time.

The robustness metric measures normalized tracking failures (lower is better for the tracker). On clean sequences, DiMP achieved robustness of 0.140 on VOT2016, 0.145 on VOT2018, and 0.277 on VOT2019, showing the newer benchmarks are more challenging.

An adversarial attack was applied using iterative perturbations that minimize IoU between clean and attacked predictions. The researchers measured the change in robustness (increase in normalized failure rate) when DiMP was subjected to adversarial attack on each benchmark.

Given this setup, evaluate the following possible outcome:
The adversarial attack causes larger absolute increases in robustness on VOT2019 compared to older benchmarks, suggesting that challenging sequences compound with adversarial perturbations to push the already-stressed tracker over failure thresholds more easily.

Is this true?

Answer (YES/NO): YES